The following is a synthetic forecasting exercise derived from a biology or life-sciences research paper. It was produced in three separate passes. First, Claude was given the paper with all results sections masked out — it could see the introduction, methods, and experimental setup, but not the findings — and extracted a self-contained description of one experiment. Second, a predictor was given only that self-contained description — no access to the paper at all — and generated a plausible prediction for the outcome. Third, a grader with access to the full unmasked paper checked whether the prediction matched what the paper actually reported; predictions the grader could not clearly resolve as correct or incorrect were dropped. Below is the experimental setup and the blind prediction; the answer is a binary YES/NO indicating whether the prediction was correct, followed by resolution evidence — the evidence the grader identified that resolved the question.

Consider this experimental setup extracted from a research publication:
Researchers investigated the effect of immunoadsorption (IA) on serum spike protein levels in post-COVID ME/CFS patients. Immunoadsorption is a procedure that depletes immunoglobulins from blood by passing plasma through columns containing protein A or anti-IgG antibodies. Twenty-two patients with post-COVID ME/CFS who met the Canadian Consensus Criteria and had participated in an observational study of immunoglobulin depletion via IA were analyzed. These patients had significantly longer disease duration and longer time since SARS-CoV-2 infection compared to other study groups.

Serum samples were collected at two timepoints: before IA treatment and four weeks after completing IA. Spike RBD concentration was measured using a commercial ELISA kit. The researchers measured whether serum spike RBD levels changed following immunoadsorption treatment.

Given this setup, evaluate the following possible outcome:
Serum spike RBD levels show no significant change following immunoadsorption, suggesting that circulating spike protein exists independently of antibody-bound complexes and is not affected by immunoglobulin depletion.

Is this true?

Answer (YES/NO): NO